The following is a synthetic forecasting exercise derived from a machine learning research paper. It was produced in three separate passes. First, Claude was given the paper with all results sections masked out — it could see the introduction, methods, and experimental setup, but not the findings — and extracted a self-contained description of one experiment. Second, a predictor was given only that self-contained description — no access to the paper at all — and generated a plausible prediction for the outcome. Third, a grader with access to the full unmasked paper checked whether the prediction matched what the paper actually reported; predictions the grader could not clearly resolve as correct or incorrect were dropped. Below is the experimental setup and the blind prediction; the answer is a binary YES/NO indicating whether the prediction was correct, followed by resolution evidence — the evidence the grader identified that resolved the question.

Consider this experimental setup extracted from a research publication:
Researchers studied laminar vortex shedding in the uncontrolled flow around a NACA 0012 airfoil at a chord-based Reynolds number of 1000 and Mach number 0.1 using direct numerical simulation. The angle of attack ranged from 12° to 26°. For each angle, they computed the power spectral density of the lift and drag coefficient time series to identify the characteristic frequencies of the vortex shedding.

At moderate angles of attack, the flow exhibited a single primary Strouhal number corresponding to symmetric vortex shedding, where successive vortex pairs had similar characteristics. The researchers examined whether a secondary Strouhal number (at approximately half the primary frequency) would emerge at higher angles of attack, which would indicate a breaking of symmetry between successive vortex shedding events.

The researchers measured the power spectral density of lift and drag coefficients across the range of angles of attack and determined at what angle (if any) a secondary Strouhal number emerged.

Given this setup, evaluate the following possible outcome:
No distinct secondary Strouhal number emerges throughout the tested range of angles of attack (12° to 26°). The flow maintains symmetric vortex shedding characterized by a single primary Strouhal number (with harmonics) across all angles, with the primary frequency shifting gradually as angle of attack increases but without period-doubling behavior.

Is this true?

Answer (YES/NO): NO